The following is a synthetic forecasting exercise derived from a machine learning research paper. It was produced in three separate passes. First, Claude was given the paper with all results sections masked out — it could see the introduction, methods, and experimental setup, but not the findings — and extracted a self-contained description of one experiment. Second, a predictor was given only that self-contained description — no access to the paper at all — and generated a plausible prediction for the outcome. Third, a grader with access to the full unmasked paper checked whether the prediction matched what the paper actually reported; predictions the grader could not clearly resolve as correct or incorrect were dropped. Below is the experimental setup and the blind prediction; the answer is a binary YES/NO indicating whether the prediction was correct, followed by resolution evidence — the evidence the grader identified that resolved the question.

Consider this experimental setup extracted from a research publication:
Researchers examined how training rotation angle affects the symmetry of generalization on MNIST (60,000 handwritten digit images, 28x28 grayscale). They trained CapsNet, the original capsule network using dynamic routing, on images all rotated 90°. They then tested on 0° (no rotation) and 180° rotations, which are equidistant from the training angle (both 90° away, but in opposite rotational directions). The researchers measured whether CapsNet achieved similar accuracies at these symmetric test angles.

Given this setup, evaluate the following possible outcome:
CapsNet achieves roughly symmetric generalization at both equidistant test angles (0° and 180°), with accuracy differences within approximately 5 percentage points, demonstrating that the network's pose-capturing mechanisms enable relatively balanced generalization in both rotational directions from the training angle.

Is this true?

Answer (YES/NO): NO